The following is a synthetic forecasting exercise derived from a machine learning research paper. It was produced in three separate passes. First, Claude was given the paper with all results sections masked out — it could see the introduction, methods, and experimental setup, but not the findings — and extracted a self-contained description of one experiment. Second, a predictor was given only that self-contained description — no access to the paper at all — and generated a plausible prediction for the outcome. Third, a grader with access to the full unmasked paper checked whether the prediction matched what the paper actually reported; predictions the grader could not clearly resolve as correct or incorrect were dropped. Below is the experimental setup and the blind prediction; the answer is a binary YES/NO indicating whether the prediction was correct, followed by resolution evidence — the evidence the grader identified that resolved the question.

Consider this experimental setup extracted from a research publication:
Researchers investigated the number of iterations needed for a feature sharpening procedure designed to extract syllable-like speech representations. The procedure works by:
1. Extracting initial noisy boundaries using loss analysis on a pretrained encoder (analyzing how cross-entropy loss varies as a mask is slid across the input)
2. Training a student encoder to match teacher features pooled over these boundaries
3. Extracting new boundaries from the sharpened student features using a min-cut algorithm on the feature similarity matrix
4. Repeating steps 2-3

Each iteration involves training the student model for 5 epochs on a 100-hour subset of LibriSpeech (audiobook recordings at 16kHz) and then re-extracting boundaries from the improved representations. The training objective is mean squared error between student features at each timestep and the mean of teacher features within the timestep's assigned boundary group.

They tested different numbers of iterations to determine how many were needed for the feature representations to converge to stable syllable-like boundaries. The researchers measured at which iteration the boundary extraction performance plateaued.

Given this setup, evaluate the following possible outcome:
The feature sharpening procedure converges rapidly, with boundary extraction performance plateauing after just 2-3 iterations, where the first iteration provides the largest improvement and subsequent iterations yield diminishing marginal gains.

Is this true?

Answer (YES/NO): YES